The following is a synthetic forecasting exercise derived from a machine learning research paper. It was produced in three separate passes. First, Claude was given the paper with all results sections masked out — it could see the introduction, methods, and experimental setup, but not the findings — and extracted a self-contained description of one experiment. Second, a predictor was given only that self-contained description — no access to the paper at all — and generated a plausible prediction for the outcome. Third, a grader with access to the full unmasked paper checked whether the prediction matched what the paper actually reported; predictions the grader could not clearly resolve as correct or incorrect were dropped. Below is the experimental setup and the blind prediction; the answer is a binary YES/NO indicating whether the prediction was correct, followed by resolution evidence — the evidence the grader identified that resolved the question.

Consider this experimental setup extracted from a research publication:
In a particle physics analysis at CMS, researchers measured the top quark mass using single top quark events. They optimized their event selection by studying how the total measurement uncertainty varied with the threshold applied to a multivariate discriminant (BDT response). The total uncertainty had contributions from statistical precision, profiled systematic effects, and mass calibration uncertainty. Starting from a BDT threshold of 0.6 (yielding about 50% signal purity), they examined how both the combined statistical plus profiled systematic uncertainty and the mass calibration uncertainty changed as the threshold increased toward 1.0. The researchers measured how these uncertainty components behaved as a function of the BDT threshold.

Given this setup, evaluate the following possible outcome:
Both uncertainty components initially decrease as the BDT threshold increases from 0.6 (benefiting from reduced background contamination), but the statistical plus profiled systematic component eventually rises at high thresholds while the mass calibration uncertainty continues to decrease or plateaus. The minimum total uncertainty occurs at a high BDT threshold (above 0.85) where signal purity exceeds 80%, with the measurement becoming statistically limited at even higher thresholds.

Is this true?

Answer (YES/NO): NO